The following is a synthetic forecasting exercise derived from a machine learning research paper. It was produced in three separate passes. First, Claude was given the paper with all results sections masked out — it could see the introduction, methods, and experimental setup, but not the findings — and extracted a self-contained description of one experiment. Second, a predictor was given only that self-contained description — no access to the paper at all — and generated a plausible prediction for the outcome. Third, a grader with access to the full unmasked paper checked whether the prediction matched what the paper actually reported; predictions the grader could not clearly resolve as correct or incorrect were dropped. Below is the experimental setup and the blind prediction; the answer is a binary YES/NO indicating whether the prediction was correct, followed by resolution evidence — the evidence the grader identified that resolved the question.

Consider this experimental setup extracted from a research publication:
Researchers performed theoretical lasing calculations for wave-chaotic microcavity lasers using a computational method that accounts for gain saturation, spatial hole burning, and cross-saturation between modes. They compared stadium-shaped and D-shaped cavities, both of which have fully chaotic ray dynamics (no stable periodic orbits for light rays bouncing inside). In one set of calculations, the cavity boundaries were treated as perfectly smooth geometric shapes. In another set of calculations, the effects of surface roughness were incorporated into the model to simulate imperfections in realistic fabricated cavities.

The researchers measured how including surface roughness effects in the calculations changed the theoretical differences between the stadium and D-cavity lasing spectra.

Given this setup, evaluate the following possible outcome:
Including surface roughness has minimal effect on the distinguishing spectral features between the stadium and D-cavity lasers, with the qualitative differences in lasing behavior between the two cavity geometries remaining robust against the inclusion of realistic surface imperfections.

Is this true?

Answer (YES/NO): NO